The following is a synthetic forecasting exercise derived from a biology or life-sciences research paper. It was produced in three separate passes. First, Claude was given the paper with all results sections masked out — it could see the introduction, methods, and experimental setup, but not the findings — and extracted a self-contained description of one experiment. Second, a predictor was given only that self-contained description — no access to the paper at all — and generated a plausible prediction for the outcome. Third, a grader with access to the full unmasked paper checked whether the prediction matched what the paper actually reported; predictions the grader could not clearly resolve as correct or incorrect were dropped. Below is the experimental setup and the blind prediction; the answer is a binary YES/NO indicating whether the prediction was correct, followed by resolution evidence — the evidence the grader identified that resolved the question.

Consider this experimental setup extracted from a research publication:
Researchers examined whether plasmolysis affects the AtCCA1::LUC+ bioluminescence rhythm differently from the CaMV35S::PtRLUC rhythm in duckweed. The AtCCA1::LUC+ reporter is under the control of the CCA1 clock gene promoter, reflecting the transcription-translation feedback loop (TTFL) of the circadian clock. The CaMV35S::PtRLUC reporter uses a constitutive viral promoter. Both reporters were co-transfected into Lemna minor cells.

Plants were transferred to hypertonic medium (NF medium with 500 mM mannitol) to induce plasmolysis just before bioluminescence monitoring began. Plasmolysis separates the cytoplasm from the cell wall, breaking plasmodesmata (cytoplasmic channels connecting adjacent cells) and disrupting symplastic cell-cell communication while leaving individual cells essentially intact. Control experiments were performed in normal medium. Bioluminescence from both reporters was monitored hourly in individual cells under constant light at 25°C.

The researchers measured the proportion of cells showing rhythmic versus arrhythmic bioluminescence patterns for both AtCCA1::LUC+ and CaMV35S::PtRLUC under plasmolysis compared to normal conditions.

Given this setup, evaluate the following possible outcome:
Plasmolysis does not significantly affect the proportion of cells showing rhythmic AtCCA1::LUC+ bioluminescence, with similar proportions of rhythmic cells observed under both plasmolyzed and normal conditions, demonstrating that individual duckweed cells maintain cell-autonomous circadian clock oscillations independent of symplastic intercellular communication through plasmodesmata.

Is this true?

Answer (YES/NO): YES